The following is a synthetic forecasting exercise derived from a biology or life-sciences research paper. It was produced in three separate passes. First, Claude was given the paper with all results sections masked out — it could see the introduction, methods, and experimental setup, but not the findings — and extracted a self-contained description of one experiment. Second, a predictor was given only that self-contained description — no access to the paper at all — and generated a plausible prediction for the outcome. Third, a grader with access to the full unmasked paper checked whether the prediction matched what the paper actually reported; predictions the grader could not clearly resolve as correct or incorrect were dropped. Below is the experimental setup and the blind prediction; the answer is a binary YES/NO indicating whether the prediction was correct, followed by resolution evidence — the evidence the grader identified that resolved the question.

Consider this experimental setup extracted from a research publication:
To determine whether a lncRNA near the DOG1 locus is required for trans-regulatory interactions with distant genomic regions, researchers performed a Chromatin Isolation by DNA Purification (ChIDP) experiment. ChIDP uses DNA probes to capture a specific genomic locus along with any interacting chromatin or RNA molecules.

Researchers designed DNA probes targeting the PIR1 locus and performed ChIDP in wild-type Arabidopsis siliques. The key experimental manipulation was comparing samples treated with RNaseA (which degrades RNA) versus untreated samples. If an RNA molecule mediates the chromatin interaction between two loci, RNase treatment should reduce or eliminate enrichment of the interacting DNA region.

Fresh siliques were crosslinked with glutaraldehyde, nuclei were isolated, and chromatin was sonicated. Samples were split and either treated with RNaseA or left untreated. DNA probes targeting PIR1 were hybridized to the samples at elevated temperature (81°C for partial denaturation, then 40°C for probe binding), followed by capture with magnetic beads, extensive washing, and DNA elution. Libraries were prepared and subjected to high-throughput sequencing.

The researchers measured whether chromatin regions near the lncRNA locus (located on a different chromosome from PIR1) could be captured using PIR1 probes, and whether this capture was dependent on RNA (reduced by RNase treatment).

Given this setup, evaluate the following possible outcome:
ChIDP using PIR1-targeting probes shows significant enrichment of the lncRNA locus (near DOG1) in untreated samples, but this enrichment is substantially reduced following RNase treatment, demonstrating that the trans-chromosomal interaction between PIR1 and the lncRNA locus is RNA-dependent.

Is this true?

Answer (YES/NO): NO